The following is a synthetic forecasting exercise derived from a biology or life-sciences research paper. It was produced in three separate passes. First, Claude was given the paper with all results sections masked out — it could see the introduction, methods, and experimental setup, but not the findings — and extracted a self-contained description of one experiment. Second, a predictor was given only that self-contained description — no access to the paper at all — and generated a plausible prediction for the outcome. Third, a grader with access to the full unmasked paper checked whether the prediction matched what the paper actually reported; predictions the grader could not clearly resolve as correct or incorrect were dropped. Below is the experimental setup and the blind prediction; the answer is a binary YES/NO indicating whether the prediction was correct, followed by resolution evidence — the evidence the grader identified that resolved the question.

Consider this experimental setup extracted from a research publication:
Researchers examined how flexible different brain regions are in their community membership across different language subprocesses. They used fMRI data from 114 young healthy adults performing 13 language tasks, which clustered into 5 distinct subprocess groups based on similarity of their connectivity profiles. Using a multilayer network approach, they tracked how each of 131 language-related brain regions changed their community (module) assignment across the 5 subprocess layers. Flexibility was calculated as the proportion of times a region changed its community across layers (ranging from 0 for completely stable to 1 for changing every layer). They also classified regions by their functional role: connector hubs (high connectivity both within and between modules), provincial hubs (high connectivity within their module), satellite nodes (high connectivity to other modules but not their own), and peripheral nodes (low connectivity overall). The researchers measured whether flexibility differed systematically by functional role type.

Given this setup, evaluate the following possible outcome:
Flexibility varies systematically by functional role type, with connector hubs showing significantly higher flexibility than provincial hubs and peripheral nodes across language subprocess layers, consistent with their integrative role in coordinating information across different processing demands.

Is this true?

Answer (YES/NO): NO